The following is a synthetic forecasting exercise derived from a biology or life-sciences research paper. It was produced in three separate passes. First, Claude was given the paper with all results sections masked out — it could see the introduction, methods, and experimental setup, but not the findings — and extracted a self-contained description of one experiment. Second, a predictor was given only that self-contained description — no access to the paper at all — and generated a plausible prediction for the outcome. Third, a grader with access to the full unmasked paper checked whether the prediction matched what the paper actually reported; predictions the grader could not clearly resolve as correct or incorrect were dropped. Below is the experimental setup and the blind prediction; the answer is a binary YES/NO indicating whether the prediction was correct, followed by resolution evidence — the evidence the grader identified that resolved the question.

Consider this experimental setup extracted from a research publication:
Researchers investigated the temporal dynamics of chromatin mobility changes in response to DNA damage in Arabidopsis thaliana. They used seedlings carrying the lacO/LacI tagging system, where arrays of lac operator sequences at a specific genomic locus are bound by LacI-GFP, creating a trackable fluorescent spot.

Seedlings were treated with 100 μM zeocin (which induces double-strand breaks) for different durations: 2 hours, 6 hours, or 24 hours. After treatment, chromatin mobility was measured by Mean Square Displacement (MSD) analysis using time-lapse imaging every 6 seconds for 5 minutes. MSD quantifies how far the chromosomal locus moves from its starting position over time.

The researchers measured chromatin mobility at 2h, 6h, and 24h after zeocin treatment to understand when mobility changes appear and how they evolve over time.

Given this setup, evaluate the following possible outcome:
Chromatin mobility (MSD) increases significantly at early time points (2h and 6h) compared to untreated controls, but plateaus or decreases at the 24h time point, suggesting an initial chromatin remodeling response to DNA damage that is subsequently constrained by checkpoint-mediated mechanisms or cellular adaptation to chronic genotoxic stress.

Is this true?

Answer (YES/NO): NO